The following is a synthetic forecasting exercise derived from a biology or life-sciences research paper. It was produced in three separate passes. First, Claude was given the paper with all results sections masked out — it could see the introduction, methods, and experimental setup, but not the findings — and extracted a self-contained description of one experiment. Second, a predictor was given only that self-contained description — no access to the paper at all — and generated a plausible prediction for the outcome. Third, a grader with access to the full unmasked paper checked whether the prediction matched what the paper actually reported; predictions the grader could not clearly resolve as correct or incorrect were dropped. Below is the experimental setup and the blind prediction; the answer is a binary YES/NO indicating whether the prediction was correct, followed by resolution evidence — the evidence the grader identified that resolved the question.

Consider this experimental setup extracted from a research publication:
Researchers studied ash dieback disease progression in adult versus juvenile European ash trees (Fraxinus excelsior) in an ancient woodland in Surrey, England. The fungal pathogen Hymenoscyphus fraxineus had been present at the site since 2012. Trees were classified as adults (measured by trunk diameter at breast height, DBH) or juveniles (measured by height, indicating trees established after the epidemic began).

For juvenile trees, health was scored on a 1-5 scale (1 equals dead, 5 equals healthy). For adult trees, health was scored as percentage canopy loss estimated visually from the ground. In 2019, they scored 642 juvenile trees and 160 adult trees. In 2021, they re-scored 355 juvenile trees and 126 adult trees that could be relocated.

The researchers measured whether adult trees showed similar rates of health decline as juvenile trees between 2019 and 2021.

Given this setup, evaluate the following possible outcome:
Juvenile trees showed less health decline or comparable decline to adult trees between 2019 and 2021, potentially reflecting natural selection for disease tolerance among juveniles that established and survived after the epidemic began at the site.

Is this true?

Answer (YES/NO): NO